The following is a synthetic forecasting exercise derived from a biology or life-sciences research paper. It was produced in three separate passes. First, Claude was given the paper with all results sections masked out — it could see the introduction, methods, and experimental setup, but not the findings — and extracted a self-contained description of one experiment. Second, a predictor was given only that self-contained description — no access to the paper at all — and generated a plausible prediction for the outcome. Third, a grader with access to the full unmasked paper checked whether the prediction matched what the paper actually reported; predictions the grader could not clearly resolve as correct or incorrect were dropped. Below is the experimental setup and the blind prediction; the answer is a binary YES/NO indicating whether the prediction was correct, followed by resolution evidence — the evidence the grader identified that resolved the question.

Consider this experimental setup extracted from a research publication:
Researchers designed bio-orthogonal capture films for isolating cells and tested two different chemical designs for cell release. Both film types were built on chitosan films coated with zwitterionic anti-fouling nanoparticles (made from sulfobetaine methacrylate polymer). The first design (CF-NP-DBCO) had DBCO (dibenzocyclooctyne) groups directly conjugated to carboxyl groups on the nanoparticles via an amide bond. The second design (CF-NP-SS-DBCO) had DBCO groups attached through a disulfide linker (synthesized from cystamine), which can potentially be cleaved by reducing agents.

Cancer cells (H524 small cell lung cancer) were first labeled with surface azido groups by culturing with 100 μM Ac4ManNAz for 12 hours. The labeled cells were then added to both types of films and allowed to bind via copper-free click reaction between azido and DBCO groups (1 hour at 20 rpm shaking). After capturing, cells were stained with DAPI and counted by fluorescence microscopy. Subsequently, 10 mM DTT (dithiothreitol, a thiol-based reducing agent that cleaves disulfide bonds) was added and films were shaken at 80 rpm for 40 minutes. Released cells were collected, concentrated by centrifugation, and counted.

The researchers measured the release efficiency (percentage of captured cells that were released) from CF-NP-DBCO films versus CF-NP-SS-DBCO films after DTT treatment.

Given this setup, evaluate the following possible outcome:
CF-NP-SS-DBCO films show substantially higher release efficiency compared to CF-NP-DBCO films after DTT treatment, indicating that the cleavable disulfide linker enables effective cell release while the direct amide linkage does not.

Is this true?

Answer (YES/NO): YES